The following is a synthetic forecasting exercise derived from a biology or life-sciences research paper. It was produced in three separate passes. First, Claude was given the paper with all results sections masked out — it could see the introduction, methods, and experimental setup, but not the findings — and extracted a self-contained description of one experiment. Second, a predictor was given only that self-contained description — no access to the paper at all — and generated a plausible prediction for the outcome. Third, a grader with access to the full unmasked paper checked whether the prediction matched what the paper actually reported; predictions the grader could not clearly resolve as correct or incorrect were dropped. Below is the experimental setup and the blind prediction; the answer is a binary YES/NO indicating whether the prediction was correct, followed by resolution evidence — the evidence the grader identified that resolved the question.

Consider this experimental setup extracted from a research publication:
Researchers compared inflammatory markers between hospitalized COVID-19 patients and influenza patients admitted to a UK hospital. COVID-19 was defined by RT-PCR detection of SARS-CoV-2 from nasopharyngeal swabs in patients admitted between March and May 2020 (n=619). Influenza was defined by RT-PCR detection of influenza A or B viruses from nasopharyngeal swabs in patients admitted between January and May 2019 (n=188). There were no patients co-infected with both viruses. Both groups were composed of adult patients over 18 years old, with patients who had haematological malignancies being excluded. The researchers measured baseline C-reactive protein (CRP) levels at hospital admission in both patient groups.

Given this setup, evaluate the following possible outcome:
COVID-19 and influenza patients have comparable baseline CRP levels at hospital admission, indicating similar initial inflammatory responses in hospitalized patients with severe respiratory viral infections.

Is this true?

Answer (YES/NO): NO